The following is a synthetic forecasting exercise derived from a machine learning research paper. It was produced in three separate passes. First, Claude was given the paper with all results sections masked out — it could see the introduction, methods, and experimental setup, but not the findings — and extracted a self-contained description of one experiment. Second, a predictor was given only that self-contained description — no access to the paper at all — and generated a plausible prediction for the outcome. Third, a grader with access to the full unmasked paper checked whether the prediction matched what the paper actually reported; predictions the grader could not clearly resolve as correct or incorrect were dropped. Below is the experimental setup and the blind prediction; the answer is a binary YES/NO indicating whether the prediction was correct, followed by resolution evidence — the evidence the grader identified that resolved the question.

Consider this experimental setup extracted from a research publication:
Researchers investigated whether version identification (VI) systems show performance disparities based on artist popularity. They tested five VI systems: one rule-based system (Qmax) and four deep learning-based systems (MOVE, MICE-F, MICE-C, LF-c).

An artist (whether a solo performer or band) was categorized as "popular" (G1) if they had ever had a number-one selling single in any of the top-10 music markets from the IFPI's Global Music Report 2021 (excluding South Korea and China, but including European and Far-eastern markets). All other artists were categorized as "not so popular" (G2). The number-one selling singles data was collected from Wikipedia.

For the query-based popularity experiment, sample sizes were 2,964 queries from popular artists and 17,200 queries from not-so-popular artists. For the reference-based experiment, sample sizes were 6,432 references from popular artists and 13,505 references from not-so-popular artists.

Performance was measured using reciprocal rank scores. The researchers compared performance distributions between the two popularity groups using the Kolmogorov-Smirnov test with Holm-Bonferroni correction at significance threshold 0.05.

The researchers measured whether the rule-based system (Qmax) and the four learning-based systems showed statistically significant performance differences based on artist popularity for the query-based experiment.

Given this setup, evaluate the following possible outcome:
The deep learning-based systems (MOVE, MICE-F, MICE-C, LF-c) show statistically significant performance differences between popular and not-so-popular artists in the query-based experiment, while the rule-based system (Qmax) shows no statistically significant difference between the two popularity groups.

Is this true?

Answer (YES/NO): YES